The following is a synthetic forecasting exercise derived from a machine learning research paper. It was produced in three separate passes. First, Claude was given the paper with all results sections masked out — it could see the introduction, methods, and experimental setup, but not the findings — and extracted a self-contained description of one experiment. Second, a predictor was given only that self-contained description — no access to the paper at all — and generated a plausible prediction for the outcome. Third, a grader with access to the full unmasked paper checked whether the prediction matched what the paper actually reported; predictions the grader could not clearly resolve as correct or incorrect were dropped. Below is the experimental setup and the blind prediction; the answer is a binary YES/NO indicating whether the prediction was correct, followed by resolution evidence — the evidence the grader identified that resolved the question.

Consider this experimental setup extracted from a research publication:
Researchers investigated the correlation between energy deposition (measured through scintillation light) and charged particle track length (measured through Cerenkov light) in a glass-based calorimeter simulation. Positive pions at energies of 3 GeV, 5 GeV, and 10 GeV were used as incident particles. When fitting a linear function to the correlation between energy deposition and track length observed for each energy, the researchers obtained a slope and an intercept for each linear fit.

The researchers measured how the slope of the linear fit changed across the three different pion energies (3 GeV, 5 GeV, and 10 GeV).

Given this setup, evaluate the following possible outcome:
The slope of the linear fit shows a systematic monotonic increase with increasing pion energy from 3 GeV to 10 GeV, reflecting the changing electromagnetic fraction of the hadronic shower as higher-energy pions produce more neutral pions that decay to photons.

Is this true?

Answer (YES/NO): NO